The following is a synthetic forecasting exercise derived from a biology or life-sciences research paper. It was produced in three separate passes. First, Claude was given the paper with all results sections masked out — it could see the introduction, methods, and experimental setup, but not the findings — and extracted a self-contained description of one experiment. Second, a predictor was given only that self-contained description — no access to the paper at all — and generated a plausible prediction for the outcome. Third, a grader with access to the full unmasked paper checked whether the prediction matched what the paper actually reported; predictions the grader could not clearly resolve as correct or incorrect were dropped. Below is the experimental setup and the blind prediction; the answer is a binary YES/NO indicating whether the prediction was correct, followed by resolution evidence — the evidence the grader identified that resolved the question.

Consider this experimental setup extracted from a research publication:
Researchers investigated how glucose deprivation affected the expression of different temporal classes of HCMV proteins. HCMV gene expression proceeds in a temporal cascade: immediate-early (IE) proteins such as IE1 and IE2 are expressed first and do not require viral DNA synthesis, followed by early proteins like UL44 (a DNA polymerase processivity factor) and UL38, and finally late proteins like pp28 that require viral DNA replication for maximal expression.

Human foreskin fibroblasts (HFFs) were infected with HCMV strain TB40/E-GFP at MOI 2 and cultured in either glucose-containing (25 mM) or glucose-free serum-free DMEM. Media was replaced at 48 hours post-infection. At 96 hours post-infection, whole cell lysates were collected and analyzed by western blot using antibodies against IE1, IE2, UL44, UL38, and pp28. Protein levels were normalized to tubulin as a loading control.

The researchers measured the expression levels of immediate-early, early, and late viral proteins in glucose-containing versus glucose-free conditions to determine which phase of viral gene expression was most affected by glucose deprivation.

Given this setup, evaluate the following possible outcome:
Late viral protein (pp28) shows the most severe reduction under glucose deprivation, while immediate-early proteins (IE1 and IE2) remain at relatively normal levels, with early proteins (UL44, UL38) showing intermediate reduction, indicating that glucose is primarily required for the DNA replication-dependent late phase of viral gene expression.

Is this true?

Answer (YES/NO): NO